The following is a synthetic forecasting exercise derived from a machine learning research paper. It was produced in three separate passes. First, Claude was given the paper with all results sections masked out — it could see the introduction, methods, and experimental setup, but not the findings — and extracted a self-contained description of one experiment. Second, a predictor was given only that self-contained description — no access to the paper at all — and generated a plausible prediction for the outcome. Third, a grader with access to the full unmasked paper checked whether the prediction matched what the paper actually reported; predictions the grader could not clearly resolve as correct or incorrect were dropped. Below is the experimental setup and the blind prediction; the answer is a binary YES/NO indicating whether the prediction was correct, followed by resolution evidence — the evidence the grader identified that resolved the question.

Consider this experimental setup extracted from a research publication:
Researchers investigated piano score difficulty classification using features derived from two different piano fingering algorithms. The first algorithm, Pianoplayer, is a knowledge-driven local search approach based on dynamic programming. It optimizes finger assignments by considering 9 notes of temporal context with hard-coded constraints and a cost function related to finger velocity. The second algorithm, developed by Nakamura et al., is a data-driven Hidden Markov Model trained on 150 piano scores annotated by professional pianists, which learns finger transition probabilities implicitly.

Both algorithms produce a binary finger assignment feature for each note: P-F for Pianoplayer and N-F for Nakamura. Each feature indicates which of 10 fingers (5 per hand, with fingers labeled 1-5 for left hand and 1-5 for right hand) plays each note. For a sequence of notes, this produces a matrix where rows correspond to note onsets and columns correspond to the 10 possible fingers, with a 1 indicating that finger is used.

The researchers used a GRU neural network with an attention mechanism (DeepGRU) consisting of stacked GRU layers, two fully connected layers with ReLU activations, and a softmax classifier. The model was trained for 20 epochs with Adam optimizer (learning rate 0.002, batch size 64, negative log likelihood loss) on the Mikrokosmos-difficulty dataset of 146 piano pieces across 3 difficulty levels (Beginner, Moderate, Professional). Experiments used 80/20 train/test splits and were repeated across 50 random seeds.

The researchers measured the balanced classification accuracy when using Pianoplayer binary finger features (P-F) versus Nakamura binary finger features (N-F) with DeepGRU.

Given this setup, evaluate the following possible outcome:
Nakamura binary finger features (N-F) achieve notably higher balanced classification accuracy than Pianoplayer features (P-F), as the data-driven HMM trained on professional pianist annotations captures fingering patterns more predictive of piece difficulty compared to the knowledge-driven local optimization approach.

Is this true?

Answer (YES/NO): NO